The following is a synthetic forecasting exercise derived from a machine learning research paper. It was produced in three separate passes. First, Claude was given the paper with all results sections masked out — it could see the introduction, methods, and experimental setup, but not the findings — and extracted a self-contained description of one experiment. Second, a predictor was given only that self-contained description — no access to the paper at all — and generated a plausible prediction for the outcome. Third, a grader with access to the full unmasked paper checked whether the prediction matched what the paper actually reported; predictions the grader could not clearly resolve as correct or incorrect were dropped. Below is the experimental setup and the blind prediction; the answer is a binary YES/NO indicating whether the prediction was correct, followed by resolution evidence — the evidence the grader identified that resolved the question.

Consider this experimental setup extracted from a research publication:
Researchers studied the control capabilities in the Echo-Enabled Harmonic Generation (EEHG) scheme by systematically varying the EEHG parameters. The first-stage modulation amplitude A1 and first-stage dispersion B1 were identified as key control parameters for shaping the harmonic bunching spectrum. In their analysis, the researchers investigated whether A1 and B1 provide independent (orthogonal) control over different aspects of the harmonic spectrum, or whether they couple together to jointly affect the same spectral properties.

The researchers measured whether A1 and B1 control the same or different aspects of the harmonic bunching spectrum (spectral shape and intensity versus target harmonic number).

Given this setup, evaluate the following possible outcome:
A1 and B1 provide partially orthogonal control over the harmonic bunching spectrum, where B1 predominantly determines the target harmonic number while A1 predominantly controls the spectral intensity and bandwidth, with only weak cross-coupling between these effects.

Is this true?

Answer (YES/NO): NO